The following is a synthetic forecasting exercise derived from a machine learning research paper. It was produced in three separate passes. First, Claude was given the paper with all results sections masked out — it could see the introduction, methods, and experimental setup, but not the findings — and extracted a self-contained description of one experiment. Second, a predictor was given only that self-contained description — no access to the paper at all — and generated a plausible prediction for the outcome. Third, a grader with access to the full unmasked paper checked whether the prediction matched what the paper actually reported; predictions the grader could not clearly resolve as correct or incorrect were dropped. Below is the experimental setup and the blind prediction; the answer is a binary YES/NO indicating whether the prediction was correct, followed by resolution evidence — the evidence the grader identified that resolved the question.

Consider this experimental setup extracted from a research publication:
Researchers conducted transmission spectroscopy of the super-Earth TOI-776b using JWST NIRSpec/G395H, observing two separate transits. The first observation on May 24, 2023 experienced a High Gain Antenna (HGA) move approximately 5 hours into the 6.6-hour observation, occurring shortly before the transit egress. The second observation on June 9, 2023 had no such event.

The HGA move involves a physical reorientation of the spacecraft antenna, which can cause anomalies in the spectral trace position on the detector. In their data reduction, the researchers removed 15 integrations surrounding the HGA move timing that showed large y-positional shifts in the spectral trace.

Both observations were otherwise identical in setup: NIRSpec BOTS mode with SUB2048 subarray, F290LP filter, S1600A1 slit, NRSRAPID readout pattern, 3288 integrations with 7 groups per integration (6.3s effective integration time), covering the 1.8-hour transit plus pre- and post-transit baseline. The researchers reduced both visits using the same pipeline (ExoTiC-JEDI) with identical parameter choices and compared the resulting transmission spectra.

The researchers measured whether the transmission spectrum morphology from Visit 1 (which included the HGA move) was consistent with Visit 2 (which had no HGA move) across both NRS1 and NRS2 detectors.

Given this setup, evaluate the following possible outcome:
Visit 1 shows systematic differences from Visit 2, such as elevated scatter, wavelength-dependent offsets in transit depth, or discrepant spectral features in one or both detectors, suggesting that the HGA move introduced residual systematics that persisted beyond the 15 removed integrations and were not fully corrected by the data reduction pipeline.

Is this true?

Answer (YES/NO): NO